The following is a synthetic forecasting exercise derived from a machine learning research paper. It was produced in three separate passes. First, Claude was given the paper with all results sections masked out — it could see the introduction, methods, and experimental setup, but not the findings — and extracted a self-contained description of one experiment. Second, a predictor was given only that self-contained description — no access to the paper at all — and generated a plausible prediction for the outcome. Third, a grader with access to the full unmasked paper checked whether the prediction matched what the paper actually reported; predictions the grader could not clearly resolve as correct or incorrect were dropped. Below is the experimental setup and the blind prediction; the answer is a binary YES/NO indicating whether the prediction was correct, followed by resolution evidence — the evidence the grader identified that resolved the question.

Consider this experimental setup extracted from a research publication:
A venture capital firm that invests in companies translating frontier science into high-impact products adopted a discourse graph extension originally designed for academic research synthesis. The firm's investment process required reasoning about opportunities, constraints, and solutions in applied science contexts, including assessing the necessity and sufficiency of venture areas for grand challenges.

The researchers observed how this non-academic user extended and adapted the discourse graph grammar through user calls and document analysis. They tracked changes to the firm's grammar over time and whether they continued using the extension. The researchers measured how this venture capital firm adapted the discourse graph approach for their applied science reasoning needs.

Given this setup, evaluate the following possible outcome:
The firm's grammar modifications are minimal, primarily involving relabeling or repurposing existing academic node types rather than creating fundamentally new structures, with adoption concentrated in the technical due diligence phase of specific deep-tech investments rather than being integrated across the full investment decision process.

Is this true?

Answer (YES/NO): NO